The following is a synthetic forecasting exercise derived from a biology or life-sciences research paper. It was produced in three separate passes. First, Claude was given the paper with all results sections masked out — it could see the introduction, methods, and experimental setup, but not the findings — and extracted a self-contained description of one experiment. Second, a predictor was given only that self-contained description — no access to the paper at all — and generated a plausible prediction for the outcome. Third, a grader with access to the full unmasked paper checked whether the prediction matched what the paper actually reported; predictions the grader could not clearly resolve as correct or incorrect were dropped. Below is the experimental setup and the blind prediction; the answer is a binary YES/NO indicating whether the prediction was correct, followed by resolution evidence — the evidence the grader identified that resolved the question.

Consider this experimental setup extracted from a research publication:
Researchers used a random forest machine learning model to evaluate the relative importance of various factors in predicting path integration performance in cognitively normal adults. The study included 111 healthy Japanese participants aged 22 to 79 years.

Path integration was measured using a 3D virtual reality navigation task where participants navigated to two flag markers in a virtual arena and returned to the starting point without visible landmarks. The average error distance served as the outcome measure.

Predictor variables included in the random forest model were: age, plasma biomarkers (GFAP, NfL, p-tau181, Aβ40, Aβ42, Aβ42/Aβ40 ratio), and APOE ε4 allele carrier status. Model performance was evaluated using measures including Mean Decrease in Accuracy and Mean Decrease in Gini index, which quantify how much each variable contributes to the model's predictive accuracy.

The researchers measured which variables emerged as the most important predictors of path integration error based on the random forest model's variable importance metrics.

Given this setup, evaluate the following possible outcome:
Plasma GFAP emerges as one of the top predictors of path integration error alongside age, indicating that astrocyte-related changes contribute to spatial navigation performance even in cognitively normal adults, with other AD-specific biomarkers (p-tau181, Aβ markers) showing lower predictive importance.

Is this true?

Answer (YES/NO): NO